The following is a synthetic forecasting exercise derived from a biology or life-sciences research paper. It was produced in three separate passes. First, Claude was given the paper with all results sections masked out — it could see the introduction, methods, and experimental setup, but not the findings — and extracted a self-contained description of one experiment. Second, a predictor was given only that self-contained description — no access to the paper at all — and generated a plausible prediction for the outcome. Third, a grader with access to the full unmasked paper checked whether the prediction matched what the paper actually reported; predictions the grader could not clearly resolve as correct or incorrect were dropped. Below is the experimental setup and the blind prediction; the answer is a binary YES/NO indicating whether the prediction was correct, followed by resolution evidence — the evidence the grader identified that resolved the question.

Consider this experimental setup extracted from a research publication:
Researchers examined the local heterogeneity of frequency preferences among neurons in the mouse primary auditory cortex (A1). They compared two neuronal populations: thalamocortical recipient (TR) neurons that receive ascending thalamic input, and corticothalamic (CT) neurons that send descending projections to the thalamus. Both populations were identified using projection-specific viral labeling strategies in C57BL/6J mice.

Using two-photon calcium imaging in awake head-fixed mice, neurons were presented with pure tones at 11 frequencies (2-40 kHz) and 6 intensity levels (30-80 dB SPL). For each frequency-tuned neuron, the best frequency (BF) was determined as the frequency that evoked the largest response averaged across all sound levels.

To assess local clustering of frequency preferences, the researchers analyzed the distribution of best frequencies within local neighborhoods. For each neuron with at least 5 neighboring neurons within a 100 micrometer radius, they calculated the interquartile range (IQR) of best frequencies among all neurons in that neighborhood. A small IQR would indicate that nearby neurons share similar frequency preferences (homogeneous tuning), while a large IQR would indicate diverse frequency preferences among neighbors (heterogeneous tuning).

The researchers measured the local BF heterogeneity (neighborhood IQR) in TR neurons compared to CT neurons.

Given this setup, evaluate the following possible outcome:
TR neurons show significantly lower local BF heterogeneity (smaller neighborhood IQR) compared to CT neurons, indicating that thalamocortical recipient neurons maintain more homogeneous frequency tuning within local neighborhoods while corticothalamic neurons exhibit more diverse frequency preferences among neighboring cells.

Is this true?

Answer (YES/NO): YES